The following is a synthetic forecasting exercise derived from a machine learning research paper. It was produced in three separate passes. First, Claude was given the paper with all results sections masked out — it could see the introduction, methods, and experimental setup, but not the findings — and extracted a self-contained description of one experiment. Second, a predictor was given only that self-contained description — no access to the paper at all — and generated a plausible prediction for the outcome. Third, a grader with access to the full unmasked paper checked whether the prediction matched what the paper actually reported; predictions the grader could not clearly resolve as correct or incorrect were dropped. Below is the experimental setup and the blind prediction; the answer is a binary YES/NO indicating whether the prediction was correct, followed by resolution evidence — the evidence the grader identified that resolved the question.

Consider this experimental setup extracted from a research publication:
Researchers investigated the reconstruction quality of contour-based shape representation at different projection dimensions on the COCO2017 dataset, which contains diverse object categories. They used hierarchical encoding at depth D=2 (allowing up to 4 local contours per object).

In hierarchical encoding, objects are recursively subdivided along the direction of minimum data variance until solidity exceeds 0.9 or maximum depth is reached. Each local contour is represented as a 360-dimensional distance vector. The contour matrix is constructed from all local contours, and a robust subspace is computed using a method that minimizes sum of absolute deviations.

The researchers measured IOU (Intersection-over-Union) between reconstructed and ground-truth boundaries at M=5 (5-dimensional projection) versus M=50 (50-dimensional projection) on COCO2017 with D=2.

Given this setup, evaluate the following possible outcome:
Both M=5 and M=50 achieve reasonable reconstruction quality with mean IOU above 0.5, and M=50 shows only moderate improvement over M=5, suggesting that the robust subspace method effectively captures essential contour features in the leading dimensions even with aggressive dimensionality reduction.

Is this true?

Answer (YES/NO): YES